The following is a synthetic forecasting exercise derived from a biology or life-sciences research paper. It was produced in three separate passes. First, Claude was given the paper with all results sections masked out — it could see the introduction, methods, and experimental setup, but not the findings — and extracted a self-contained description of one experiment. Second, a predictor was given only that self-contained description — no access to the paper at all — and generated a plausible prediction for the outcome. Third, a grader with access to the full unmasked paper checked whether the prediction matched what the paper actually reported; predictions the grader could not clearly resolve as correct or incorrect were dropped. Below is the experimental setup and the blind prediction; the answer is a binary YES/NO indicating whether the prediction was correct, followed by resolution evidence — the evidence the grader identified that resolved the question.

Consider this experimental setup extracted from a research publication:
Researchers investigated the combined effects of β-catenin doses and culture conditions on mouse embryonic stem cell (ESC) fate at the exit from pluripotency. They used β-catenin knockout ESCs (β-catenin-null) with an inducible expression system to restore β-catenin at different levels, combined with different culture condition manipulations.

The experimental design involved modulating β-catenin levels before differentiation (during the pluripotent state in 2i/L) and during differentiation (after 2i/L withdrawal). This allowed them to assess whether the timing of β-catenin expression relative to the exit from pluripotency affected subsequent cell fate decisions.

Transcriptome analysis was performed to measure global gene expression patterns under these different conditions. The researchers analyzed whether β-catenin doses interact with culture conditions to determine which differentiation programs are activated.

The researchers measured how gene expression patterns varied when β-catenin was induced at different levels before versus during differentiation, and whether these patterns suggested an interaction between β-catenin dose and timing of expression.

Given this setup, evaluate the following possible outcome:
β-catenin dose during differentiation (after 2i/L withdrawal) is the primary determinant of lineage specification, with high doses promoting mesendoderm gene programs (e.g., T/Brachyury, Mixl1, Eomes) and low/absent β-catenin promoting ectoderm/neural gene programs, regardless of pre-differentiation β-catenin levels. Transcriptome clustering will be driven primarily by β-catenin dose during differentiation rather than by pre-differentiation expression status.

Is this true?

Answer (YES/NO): NO